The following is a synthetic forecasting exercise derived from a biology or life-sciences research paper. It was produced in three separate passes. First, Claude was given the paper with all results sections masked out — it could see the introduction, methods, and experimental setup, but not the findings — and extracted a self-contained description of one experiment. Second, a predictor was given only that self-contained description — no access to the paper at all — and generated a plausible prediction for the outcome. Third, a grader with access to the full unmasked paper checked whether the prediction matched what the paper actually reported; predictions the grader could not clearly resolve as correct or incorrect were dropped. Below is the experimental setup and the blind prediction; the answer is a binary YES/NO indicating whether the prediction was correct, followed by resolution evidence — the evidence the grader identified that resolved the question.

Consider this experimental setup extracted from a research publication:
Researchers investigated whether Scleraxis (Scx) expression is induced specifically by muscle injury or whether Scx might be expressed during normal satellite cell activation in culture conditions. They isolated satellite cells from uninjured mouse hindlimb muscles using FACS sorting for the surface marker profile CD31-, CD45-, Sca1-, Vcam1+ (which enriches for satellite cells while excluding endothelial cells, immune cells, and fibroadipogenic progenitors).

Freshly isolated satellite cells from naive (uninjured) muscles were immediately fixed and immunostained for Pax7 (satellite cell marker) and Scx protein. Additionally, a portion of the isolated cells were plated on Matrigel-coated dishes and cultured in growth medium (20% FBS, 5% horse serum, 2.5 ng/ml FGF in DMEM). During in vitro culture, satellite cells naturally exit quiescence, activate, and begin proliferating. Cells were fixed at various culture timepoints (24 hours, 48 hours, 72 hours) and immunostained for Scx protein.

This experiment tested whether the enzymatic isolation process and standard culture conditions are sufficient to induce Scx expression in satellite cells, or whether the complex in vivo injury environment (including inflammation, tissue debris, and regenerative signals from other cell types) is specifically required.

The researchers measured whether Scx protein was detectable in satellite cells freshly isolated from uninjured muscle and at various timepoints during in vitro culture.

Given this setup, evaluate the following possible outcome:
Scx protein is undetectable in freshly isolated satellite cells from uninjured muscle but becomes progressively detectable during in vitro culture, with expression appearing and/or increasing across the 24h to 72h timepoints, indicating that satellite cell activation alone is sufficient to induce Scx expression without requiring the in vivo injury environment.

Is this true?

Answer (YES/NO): YES